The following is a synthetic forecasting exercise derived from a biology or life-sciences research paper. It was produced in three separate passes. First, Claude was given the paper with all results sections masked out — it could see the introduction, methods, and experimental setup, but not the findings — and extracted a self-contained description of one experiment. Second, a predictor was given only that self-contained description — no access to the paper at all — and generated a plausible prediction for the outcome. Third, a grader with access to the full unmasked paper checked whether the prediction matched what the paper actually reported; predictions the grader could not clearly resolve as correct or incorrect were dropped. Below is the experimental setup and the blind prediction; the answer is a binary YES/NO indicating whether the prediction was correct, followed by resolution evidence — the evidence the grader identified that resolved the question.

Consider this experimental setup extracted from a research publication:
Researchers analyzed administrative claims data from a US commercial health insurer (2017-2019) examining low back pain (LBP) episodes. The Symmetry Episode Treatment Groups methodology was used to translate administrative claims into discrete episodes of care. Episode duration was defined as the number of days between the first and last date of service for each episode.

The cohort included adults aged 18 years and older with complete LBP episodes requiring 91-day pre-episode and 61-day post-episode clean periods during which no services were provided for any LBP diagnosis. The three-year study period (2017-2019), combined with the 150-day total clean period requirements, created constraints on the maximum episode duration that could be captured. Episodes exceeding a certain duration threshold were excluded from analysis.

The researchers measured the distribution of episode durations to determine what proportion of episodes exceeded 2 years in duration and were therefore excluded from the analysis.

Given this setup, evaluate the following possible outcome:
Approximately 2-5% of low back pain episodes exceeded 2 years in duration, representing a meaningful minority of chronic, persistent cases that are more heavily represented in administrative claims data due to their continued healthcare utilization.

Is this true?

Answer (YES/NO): NO